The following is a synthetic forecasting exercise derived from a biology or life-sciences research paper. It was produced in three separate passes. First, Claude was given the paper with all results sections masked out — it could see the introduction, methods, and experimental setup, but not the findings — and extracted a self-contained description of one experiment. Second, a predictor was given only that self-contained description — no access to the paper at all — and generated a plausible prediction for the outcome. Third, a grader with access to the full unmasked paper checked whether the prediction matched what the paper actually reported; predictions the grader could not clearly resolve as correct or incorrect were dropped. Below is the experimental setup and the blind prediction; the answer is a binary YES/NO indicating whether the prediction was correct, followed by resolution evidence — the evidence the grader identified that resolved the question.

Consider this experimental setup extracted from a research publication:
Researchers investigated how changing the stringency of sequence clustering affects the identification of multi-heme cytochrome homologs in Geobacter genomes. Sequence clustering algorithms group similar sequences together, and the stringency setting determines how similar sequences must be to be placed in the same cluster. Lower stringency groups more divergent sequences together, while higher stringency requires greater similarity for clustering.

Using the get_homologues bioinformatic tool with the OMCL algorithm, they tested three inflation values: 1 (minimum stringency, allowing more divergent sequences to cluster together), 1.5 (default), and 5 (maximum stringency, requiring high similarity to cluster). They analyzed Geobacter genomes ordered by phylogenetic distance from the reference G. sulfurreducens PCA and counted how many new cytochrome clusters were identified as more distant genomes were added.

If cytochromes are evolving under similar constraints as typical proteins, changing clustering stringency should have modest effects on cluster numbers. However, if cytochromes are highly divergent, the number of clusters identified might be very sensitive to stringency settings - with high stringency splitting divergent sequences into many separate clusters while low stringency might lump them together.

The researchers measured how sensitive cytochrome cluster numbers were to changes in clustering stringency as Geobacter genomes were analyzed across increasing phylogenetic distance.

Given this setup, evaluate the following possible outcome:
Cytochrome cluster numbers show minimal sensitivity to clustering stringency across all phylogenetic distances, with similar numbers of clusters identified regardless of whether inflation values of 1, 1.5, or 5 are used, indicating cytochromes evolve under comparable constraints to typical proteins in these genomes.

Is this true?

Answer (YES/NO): NO